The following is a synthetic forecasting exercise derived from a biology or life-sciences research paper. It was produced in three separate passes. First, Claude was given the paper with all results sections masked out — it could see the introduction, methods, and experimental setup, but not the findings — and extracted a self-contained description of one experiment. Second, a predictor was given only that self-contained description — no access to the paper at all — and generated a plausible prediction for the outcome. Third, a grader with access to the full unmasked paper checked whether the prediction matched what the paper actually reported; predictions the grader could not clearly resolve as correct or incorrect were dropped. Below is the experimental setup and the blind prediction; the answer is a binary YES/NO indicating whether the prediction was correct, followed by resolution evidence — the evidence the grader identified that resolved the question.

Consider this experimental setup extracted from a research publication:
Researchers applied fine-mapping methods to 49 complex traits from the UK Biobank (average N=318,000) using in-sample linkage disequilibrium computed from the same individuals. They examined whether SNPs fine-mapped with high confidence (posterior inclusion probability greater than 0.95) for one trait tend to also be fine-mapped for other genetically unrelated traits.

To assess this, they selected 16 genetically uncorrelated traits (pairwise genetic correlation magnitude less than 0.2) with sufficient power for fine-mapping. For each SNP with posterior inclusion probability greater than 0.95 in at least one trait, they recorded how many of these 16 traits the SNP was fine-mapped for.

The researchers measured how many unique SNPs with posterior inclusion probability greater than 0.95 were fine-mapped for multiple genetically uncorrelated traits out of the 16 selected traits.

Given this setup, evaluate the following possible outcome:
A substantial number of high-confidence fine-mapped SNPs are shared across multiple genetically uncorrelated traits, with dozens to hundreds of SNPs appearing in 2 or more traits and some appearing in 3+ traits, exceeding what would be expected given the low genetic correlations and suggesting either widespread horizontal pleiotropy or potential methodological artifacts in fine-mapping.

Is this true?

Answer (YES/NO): YES